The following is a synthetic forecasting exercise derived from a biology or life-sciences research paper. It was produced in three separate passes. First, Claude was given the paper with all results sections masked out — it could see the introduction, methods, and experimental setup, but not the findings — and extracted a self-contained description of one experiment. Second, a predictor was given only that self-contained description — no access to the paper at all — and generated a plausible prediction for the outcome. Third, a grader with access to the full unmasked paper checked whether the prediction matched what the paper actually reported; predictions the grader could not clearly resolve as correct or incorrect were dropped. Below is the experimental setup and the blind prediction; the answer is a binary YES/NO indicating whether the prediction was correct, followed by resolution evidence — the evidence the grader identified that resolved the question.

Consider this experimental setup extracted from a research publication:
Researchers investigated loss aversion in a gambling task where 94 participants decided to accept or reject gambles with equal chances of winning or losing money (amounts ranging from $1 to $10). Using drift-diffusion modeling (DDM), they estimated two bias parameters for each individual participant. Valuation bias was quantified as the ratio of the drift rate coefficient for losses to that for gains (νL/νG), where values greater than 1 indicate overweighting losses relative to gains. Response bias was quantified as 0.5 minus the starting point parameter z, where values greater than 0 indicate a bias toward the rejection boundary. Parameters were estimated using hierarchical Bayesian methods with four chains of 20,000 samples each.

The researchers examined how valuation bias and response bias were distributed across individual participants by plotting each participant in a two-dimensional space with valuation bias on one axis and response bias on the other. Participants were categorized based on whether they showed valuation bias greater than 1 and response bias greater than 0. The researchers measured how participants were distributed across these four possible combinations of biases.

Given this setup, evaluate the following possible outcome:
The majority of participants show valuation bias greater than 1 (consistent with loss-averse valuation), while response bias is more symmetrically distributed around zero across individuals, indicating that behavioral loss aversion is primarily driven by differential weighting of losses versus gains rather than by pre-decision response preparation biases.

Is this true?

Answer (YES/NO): NO